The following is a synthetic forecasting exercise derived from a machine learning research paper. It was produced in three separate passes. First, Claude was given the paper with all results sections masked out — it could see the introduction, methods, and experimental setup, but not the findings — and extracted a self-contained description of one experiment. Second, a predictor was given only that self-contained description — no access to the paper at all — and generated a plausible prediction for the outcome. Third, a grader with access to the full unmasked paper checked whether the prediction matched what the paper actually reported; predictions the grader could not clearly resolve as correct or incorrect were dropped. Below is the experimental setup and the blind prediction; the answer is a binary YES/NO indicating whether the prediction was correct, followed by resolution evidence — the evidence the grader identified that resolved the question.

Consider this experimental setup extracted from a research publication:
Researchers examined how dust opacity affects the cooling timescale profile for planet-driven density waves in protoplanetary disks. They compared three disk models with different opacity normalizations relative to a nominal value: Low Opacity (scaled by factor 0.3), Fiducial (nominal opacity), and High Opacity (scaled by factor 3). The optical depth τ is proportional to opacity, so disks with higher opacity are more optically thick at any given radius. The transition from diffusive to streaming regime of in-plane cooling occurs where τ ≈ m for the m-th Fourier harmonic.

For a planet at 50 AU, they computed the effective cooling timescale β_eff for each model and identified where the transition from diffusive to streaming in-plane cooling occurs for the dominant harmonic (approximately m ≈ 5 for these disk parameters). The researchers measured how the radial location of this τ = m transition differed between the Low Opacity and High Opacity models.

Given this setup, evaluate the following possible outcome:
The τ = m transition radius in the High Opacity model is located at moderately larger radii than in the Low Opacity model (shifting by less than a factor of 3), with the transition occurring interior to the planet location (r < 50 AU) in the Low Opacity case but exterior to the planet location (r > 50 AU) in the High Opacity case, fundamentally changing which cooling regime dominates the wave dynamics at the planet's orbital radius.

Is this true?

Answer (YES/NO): NO